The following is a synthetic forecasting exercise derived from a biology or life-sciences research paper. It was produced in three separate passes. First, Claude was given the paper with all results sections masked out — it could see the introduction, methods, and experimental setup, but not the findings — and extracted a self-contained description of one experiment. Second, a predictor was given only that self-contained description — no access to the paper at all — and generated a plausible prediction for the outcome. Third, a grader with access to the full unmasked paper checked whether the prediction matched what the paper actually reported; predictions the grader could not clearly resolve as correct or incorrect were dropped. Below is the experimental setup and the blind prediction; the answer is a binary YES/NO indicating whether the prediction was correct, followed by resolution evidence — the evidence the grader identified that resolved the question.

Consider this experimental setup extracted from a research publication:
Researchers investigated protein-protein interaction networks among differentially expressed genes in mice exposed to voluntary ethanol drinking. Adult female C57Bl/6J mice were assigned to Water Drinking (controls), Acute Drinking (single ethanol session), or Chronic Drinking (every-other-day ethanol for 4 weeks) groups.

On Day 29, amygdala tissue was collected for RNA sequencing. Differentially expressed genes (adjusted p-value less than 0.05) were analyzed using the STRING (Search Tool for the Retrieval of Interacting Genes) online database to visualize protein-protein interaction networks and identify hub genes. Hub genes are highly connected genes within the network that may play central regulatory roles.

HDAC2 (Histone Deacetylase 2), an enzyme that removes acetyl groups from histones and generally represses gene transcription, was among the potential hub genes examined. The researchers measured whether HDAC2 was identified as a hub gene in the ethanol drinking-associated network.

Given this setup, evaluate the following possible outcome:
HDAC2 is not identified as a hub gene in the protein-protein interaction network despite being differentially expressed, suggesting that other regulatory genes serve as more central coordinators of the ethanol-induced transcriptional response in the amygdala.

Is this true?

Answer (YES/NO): NO